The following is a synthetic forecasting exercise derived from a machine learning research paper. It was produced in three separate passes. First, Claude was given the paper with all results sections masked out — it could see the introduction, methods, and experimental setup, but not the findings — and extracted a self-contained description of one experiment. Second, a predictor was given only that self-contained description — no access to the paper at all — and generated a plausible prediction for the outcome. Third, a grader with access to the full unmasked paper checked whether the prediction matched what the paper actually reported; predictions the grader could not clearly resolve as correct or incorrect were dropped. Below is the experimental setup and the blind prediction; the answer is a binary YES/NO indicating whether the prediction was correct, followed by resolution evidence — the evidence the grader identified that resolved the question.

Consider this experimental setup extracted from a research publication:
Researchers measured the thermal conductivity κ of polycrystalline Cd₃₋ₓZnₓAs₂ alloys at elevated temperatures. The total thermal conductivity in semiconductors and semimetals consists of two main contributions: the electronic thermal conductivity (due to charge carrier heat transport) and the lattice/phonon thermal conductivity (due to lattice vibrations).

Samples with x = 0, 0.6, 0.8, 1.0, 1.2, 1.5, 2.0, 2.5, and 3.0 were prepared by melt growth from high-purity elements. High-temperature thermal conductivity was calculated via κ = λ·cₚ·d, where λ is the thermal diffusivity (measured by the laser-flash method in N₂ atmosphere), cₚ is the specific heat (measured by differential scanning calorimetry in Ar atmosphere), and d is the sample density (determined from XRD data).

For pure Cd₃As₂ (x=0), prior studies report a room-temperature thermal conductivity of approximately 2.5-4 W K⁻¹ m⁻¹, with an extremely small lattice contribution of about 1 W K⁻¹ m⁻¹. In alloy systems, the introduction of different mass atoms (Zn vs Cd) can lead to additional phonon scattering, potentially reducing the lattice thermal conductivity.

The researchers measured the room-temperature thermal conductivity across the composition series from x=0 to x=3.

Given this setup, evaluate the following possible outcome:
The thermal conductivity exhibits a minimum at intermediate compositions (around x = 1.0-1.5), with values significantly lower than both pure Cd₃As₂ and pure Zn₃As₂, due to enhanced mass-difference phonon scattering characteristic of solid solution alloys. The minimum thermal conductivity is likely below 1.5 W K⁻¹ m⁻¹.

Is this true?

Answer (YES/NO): YES